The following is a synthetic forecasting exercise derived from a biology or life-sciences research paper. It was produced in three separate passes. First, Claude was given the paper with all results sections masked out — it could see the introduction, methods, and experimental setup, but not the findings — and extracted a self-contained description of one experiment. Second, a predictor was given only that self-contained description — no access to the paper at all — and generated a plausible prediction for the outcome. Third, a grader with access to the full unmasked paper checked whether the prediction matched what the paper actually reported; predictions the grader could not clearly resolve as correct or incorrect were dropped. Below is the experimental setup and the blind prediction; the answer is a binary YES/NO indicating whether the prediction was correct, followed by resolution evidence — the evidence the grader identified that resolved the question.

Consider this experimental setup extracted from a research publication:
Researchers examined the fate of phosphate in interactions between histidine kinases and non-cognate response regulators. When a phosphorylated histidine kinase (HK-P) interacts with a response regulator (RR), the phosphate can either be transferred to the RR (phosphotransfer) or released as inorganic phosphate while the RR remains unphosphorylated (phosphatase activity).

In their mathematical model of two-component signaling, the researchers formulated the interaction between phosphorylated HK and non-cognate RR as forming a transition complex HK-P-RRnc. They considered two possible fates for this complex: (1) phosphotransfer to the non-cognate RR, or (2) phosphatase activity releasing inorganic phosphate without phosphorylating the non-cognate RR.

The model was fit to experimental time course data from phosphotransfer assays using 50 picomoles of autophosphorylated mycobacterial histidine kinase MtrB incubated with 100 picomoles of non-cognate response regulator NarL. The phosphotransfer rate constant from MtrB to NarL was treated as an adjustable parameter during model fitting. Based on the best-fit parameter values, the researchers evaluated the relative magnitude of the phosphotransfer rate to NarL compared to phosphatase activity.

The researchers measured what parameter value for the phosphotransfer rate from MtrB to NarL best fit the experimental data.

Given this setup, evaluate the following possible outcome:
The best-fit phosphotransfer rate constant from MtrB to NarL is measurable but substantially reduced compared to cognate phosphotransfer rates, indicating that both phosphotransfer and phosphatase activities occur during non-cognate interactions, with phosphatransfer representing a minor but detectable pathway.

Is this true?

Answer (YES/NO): NO